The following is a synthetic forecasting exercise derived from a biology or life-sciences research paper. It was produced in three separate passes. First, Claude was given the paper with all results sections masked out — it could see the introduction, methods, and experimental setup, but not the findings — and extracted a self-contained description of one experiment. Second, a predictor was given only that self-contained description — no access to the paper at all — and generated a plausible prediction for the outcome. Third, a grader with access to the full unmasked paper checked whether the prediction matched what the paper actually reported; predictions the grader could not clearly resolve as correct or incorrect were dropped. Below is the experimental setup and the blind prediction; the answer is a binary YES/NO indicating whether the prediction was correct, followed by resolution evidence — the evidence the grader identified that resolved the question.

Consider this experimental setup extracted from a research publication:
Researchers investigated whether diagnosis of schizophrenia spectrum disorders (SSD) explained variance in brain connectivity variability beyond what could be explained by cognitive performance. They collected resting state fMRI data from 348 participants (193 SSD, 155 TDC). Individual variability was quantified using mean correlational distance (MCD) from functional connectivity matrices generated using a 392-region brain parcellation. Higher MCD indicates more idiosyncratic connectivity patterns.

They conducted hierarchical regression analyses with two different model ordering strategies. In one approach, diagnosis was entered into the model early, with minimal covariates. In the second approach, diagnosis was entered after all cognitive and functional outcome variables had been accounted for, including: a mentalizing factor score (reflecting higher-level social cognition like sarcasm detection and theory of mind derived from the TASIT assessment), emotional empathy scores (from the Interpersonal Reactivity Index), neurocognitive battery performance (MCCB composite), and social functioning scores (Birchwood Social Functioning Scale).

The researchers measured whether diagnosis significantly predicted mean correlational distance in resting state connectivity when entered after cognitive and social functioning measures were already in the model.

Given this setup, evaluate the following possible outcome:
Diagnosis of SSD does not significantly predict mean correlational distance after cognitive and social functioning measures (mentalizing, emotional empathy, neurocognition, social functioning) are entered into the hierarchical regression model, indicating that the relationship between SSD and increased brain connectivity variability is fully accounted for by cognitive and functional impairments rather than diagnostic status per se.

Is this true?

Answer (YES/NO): YES